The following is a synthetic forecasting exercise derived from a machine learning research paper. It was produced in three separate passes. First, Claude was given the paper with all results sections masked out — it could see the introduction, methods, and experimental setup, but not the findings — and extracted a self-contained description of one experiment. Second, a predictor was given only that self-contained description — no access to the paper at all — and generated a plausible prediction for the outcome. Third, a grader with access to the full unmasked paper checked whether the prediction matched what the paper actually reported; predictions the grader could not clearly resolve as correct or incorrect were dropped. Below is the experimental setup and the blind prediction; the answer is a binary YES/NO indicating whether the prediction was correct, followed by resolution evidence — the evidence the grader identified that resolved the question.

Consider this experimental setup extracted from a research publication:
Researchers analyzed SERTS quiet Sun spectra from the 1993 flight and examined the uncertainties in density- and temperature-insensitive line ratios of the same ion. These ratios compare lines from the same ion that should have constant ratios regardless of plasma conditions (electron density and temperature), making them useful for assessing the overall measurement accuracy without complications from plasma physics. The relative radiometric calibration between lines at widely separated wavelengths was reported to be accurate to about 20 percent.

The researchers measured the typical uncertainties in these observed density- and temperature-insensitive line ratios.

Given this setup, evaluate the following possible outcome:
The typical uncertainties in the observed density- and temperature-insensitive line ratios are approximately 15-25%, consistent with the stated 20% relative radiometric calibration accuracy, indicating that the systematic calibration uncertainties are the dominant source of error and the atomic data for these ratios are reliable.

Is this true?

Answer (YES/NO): YES